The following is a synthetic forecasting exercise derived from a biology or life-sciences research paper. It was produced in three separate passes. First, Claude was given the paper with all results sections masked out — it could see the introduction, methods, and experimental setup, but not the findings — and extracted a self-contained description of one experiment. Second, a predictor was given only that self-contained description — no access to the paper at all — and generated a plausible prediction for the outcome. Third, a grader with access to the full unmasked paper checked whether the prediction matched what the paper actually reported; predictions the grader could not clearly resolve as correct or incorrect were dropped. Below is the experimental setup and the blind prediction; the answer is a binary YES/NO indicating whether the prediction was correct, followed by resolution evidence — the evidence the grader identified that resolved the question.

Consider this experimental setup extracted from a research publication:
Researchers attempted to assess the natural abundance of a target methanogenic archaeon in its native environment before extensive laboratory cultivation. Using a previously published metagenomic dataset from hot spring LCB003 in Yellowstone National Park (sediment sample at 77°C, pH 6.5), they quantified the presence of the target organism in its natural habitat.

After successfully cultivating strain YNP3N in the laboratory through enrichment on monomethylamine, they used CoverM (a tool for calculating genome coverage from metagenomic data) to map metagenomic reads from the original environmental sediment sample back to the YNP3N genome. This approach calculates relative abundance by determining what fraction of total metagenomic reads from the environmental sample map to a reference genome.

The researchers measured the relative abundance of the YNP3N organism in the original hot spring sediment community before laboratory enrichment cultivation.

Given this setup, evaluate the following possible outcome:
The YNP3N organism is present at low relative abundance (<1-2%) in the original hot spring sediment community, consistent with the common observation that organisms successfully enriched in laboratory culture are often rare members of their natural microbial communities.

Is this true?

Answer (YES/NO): YES